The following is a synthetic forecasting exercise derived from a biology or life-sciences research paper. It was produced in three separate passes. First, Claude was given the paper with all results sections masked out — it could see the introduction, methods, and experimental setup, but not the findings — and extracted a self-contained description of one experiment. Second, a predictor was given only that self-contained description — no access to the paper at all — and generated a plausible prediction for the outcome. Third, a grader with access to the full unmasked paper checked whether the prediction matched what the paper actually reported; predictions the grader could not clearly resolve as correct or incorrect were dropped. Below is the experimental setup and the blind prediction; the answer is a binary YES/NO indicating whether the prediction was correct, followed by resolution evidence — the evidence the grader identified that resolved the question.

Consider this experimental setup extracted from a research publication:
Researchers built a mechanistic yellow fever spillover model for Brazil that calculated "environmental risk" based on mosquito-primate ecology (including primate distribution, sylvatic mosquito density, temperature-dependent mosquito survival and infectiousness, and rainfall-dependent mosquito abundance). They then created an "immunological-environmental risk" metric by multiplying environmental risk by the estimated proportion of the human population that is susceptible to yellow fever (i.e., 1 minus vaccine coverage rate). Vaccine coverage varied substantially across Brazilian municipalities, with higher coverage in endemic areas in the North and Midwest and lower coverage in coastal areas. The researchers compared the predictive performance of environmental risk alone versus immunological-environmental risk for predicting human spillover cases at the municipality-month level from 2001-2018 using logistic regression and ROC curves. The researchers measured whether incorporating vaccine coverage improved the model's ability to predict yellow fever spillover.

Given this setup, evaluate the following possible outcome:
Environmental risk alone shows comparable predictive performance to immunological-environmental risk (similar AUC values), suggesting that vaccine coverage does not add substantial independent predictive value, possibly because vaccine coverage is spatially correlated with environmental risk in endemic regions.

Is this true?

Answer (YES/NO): NO